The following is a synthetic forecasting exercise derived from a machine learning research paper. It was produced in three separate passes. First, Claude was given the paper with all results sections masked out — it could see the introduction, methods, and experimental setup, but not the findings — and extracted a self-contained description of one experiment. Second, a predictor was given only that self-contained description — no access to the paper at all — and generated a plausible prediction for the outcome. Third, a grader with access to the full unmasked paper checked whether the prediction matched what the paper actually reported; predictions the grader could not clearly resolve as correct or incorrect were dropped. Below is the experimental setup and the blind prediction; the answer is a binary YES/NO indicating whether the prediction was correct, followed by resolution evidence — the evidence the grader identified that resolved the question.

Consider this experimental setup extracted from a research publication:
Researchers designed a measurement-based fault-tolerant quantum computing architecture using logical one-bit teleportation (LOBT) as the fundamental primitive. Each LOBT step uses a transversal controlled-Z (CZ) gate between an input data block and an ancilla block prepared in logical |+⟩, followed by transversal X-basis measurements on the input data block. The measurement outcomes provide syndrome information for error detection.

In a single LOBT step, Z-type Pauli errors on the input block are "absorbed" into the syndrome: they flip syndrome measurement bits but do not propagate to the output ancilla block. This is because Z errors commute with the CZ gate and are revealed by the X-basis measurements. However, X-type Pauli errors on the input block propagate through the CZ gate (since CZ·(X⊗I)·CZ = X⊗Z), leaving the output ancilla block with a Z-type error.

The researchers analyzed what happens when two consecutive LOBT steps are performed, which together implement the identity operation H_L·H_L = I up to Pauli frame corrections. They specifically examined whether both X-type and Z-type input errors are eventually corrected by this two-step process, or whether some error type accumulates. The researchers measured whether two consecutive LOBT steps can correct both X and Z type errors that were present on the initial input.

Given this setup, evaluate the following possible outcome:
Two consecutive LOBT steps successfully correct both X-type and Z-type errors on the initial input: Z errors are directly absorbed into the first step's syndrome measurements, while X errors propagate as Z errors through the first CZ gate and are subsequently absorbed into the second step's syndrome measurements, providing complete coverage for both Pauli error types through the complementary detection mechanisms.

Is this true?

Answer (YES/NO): YES